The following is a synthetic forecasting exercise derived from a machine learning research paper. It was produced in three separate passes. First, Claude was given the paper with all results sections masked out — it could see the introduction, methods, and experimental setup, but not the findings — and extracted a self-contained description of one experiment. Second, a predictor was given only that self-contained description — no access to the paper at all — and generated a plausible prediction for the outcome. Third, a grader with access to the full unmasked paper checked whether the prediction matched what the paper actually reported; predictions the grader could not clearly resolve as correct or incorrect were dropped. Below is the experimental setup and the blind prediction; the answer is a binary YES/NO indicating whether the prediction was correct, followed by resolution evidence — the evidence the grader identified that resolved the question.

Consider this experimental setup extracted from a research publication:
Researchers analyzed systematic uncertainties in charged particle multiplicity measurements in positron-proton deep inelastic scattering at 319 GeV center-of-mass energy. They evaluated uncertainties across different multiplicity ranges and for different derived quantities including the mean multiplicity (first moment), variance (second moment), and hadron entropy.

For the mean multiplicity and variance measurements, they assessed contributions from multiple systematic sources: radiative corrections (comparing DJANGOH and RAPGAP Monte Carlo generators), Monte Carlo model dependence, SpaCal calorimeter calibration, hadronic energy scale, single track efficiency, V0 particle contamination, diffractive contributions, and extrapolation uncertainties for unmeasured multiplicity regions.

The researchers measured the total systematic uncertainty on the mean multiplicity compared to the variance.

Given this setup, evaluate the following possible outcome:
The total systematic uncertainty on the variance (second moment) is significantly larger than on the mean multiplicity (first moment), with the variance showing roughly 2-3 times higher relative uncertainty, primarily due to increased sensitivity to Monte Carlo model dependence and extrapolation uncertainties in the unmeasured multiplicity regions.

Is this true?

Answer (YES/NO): NO